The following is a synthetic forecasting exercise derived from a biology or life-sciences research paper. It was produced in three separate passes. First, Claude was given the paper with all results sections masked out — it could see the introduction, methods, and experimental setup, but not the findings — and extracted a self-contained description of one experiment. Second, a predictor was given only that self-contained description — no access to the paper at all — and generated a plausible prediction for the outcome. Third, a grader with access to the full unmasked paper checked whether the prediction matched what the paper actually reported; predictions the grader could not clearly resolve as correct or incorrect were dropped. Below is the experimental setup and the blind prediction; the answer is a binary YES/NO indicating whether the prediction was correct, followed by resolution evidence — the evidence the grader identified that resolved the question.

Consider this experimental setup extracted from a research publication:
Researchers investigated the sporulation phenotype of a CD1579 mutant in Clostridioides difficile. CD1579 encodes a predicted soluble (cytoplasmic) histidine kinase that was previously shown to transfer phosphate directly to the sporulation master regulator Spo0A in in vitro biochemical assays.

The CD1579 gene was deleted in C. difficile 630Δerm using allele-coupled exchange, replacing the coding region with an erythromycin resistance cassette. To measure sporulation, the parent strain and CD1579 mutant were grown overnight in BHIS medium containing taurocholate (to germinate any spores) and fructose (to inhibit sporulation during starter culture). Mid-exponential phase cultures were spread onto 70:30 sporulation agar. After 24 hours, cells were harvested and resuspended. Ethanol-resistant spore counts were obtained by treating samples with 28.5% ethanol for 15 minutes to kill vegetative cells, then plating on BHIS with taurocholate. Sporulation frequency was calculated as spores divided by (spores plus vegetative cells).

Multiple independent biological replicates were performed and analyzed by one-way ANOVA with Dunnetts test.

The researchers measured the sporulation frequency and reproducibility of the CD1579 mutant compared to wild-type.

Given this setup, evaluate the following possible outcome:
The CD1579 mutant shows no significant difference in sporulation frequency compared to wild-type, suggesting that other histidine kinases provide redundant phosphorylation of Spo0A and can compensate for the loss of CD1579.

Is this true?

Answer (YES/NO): NO